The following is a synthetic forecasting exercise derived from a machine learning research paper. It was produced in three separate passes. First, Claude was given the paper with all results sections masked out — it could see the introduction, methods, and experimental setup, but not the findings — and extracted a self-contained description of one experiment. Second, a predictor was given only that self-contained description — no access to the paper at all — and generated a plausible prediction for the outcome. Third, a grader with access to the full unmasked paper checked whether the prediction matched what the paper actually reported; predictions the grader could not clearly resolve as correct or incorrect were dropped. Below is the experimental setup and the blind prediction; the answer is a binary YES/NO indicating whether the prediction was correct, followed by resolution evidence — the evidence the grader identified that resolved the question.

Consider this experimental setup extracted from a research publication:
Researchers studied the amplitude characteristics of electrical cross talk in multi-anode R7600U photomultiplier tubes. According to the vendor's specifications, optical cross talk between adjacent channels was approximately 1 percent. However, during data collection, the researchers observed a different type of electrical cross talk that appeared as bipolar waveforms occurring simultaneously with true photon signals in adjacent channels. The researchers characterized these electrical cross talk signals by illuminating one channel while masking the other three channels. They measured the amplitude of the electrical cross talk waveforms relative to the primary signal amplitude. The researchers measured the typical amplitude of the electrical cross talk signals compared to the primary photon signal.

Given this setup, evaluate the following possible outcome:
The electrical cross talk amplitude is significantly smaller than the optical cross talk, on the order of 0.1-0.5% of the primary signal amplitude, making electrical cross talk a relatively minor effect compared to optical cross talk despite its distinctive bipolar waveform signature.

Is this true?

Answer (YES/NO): NO